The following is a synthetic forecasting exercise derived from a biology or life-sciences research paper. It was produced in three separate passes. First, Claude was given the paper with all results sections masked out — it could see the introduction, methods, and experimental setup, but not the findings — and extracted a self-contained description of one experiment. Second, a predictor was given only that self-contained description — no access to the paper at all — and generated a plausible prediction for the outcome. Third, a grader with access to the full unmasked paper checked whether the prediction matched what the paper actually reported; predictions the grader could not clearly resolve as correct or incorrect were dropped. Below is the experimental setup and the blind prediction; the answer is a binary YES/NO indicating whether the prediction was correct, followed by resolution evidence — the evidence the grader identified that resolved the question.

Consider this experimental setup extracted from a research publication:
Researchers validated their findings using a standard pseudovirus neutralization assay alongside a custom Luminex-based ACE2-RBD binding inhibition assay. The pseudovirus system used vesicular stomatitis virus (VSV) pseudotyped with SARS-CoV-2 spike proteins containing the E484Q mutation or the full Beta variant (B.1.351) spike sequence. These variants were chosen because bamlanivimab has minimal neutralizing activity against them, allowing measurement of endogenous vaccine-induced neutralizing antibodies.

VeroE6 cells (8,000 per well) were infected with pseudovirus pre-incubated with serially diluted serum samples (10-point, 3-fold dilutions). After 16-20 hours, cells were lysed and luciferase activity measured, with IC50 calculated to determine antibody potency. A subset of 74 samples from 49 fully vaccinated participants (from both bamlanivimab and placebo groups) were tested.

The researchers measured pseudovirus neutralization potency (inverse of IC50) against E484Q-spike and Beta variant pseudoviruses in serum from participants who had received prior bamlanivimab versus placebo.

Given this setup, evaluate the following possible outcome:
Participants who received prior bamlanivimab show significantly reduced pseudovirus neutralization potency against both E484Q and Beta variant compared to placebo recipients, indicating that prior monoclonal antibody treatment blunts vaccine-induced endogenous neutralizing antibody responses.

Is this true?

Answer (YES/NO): NO